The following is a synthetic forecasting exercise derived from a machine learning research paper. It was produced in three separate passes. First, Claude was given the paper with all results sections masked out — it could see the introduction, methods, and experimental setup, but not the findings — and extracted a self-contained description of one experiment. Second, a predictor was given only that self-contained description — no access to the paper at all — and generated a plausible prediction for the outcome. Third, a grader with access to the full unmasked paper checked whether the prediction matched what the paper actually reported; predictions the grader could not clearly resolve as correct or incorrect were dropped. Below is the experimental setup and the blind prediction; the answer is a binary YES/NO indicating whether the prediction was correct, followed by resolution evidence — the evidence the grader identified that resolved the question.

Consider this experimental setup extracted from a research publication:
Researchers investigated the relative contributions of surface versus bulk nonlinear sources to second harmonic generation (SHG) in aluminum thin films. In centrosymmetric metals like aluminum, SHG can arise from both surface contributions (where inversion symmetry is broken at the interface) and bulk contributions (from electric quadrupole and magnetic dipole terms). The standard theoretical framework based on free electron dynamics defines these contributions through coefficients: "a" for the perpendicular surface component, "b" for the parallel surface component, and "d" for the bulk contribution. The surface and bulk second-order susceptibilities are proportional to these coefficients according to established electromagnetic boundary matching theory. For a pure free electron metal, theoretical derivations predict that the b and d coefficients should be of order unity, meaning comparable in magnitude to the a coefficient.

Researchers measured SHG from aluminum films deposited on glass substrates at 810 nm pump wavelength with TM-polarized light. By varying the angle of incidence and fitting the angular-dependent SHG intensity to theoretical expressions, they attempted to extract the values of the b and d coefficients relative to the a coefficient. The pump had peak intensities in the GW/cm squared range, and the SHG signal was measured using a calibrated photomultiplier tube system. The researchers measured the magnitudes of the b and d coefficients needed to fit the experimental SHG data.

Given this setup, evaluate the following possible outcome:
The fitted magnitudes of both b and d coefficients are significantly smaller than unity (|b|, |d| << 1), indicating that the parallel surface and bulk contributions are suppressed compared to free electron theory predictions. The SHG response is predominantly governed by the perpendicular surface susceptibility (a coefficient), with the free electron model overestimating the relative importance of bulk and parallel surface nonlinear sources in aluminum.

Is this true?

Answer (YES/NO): YES